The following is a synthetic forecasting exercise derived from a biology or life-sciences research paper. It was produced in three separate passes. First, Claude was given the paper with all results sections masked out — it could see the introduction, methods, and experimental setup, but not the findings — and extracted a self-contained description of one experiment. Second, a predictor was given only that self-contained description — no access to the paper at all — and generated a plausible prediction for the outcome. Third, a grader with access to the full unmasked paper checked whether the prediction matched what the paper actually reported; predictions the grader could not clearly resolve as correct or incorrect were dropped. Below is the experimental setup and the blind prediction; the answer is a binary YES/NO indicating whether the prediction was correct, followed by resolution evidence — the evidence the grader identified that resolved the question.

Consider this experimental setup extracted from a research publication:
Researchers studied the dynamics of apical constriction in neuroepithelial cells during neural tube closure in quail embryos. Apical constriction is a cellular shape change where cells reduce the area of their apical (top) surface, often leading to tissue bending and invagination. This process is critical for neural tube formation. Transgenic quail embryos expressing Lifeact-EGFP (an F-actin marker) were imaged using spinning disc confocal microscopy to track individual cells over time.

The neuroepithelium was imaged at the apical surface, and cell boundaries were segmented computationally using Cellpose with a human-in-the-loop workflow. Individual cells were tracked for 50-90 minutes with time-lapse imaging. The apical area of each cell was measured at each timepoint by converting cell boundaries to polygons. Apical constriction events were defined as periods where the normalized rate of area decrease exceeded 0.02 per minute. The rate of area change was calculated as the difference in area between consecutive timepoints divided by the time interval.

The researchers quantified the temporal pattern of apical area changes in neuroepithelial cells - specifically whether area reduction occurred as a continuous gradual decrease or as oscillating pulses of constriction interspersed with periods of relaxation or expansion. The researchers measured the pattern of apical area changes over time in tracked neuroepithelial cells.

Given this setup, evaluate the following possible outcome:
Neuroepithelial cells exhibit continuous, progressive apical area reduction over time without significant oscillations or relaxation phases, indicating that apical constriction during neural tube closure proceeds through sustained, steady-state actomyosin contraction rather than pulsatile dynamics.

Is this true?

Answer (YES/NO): NO